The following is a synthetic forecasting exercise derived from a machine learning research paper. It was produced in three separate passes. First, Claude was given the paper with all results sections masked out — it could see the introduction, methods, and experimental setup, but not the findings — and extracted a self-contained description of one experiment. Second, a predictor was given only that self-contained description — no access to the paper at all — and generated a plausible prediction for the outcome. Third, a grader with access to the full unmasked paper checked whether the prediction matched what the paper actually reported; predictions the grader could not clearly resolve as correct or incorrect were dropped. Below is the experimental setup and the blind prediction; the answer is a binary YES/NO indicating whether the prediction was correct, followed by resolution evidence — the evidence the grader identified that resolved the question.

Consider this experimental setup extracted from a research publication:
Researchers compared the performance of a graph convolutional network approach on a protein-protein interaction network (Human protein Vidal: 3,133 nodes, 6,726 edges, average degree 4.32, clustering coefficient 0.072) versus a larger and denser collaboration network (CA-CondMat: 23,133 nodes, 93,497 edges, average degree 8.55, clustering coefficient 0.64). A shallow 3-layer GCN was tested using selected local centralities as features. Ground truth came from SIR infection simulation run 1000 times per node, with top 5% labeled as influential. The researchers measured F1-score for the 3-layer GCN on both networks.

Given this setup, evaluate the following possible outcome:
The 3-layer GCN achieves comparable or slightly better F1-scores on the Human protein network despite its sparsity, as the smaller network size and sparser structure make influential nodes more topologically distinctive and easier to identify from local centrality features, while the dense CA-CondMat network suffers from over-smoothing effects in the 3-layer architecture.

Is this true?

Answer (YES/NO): NO